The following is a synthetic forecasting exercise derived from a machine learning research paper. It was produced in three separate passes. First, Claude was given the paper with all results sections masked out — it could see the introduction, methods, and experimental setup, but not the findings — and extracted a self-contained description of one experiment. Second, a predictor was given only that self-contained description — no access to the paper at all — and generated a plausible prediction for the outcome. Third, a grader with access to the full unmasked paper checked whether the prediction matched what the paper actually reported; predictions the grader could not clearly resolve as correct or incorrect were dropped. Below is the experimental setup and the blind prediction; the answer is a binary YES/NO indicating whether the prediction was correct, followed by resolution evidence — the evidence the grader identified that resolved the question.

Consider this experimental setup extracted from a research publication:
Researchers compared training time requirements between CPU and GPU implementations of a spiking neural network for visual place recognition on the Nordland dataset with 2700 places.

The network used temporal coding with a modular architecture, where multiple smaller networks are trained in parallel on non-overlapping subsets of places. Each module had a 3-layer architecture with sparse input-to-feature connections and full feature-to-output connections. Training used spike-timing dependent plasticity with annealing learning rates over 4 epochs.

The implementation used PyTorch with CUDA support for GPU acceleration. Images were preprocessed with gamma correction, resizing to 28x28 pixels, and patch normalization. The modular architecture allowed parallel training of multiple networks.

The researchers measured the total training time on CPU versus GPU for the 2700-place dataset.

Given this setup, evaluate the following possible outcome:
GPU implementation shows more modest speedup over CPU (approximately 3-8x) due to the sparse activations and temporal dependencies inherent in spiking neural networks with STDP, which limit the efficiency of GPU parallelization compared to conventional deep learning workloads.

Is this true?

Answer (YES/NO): NO